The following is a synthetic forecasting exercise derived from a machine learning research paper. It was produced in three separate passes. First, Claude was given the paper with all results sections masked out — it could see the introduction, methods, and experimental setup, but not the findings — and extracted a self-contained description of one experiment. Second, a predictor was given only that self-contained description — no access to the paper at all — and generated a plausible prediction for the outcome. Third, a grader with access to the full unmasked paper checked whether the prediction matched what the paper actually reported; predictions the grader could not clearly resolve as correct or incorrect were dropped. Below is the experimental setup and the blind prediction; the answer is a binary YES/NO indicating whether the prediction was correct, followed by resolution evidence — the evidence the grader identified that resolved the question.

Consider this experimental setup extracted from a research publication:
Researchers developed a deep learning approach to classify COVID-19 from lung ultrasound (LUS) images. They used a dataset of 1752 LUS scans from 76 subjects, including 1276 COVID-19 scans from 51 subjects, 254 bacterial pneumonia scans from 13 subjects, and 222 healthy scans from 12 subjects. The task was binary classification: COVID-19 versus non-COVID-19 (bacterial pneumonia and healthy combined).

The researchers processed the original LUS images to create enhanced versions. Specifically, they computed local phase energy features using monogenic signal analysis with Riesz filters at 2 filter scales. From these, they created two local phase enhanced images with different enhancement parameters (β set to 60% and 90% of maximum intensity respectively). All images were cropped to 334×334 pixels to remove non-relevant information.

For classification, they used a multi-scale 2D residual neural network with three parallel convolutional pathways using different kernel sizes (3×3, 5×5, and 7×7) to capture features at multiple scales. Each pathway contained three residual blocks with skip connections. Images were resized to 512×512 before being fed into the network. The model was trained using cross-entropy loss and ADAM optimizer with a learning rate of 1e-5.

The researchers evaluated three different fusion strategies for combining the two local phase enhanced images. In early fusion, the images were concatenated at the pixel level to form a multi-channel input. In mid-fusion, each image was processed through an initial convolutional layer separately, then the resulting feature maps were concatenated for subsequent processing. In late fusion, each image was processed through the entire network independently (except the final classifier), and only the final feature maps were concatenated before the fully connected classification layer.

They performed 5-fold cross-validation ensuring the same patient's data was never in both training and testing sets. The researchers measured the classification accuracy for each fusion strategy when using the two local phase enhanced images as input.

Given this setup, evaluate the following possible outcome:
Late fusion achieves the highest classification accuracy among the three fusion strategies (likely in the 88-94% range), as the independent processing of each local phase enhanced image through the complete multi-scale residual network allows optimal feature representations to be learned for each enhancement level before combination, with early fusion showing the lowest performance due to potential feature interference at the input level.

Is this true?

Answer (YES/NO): NO